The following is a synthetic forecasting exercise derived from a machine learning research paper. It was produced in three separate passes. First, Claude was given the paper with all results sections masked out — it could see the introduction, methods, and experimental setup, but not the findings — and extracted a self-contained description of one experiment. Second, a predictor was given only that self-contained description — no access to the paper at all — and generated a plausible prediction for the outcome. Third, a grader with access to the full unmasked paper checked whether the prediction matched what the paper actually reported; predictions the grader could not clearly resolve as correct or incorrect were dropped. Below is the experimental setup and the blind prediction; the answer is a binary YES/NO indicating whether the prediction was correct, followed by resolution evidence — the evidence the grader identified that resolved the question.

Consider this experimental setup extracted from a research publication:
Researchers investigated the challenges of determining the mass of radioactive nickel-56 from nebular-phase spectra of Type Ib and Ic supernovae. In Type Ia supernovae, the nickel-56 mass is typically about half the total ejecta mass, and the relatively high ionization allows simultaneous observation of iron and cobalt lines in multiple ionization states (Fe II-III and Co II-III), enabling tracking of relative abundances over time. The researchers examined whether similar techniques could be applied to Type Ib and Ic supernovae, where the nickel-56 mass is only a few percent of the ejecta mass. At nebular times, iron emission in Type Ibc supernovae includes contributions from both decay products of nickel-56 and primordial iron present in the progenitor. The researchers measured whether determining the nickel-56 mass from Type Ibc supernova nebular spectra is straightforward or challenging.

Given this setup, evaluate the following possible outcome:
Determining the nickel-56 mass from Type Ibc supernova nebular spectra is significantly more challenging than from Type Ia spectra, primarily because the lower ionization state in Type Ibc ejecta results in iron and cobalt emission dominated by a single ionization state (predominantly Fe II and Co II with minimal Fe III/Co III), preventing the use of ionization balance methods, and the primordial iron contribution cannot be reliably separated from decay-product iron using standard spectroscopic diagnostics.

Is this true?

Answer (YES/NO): NO